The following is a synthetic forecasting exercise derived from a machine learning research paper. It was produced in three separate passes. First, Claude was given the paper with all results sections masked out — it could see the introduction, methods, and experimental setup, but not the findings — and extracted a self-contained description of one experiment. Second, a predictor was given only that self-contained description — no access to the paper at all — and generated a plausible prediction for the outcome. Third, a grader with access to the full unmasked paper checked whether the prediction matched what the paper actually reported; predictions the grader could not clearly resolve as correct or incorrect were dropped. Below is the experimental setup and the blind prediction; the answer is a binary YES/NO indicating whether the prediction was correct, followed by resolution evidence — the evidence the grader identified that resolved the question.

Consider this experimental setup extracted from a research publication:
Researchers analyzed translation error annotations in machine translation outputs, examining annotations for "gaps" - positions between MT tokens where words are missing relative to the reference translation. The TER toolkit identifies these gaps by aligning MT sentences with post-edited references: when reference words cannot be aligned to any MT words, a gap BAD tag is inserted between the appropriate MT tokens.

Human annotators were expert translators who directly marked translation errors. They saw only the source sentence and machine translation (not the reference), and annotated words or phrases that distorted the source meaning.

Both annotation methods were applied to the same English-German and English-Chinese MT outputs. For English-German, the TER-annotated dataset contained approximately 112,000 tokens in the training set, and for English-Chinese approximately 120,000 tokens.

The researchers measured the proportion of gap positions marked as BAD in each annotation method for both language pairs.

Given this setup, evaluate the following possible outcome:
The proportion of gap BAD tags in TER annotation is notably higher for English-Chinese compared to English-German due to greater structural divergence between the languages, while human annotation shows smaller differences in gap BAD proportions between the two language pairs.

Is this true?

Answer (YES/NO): YES